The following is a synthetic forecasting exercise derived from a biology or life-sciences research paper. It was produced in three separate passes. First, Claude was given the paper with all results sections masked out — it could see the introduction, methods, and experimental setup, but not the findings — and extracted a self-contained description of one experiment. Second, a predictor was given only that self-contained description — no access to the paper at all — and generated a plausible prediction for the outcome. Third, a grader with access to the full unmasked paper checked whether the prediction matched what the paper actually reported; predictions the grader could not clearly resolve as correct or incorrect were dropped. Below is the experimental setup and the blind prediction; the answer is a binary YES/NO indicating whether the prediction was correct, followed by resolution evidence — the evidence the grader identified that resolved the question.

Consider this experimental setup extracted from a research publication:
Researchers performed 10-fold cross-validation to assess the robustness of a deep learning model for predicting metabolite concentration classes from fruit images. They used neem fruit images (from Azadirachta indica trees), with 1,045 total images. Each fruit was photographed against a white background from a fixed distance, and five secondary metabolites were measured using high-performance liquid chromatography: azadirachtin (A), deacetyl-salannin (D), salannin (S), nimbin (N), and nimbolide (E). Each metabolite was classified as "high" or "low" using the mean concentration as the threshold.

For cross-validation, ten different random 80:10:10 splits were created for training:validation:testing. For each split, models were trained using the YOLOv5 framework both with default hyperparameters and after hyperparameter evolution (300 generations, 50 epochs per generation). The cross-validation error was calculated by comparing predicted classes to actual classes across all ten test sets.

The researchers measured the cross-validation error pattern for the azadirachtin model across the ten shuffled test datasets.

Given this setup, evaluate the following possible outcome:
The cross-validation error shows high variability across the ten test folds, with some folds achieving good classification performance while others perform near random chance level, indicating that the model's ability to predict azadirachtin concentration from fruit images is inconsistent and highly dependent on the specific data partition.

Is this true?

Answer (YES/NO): YES